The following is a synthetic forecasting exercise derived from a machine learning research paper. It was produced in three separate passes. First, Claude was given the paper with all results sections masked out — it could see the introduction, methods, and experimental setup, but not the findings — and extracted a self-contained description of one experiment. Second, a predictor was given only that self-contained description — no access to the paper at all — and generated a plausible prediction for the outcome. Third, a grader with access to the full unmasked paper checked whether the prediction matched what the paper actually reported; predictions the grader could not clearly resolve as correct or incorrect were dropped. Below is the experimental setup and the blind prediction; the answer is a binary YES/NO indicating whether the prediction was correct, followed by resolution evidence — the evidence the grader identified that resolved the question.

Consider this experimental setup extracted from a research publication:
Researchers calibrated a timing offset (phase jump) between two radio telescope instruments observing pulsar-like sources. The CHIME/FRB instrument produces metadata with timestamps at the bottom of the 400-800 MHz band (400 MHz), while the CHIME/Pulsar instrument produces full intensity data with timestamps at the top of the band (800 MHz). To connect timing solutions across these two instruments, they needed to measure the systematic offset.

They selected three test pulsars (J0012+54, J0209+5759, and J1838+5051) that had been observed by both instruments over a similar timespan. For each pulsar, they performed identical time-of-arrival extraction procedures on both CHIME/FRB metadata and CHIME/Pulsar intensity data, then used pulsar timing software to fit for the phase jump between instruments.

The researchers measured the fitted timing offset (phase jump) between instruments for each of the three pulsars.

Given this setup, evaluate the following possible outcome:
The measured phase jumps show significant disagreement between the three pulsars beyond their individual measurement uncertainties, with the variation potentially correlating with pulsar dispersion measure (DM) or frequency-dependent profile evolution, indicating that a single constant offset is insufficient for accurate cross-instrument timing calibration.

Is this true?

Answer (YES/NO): NO